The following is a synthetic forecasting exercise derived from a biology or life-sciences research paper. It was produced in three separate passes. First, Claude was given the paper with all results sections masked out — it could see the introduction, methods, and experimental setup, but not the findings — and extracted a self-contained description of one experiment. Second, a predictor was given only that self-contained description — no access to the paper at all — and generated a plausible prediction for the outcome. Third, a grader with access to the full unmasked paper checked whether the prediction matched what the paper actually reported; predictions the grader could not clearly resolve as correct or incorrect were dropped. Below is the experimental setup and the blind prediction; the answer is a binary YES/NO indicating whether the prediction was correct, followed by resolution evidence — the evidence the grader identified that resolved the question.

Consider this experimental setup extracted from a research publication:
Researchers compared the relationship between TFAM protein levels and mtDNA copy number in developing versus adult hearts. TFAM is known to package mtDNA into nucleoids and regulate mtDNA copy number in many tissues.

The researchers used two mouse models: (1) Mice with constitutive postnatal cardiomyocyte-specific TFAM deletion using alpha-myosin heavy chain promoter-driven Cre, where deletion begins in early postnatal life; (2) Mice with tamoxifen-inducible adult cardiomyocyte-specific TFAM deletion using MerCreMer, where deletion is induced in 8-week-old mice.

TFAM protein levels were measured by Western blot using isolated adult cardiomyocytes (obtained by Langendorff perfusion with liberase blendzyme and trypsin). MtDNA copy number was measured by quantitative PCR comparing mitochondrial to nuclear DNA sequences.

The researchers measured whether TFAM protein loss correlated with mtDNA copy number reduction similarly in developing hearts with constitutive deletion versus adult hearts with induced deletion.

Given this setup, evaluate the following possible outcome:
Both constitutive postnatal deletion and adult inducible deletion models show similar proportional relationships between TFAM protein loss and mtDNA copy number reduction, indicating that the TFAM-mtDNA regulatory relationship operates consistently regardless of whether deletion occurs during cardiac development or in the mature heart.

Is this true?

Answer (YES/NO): NO